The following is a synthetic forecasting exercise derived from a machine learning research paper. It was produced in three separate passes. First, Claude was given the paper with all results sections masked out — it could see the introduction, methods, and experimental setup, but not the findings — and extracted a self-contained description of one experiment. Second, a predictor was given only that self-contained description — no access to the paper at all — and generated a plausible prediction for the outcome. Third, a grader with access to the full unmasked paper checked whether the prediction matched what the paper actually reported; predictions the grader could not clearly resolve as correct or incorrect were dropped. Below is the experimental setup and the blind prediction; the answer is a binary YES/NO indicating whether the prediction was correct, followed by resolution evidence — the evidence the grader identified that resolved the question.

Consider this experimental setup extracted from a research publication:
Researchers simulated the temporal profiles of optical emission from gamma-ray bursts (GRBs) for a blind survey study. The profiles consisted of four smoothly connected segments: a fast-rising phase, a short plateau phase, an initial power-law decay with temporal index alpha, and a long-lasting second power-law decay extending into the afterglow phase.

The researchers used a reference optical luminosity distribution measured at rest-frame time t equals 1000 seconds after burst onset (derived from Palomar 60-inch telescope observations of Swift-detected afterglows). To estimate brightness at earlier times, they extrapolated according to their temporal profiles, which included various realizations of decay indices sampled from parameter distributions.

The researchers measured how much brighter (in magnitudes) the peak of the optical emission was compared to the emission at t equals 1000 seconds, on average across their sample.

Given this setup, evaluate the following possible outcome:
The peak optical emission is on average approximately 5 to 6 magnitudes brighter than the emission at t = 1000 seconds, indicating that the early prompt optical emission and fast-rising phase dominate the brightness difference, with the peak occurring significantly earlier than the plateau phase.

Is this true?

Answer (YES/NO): NO